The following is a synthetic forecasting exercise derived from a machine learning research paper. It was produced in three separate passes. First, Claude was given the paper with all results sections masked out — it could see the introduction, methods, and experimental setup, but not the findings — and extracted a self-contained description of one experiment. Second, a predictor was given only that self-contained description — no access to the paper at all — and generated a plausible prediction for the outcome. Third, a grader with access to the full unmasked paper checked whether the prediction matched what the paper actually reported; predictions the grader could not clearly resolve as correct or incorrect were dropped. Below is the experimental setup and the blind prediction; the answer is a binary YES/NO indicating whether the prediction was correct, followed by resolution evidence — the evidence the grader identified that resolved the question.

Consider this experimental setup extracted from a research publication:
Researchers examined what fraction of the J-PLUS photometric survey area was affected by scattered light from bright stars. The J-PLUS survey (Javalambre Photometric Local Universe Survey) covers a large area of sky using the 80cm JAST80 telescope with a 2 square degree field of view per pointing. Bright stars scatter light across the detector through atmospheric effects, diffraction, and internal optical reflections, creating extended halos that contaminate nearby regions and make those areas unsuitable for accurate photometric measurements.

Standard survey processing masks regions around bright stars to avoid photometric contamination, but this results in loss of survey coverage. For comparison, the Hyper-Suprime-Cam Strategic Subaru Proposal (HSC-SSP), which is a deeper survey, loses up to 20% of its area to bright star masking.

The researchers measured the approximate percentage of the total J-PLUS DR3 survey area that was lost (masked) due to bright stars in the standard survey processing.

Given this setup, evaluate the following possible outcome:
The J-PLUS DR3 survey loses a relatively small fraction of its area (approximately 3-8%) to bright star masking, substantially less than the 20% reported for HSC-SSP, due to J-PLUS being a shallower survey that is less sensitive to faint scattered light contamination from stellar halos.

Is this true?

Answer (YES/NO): NO